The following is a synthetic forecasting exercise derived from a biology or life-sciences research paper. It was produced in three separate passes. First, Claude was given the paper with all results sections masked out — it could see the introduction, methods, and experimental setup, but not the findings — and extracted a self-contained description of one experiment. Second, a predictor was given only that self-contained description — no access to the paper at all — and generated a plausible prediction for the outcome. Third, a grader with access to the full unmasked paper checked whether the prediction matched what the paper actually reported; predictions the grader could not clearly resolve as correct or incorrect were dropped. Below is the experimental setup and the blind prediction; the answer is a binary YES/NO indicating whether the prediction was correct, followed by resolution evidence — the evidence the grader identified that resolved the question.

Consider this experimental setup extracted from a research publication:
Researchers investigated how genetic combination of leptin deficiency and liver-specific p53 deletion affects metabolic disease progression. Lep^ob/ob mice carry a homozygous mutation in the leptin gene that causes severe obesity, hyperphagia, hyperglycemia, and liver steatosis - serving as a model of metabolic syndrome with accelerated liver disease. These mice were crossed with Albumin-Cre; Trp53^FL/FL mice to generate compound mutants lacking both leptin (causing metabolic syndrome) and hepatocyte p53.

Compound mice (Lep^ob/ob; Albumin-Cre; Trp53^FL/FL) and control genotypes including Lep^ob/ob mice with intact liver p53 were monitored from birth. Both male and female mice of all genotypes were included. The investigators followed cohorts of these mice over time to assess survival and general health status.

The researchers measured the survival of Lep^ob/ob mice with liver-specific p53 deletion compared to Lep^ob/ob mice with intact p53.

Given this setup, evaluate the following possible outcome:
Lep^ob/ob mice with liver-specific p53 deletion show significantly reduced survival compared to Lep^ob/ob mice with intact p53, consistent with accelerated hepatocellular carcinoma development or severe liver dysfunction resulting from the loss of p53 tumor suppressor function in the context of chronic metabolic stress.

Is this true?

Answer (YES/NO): YES